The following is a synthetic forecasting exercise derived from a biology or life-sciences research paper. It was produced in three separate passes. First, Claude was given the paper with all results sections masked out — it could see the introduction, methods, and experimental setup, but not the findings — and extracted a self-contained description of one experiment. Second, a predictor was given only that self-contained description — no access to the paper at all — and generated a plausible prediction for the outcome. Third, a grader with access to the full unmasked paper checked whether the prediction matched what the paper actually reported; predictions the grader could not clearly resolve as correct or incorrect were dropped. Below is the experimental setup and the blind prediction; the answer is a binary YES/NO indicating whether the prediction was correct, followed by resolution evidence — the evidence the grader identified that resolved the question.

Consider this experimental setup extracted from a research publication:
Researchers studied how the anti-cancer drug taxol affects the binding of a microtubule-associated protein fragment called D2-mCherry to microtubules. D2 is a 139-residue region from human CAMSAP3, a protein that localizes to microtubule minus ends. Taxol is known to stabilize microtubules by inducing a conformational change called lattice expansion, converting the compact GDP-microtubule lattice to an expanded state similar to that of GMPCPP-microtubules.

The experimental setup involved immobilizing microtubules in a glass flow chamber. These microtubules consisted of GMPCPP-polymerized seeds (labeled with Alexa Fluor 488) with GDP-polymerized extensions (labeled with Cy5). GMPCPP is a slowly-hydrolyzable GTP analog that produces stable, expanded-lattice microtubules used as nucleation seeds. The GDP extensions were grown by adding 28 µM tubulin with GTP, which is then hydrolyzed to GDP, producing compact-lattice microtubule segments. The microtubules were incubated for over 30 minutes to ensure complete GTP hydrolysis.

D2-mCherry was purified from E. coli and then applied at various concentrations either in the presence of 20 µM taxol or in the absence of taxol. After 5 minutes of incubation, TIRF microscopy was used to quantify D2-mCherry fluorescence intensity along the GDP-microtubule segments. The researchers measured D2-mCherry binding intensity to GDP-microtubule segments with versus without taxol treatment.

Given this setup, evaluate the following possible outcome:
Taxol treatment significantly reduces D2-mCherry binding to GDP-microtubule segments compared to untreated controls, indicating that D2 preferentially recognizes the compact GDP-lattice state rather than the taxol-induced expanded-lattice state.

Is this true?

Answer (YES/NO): NO